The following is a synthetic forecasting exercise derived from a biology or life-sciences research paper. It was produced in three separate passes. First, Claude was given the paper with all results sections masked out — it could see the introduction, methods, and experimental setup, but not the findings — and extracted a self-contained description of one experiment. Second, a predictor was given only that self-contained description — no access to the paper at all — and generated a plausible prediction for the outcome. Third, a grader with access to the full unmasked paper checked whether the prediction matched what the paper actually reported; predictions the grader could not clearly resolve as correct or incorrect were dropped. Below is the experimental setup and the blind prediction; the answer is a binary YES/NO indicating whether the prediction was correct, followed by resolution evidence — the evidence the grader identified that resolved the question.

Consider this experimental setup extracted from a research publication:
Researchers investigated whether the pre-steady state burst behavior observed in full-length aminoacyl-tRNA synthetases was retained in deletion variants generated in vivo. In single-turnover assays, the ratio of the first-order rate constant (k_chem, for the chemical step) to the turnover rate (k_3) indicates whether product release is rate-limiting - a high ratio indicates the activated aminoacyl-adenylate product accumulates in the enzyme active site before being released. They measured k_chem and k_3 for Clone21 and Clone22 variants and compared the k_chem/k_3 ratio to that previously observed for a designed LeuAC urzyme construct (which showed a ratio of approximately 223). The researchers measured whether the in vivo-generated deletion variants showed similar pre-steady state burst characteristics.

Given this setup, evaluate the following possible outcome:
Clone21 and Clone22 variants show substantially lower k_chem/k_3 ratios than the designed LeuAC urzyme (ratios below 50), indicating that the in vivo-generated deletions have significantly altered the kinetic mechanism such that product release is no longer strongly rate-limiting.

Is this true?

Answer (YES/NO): NO